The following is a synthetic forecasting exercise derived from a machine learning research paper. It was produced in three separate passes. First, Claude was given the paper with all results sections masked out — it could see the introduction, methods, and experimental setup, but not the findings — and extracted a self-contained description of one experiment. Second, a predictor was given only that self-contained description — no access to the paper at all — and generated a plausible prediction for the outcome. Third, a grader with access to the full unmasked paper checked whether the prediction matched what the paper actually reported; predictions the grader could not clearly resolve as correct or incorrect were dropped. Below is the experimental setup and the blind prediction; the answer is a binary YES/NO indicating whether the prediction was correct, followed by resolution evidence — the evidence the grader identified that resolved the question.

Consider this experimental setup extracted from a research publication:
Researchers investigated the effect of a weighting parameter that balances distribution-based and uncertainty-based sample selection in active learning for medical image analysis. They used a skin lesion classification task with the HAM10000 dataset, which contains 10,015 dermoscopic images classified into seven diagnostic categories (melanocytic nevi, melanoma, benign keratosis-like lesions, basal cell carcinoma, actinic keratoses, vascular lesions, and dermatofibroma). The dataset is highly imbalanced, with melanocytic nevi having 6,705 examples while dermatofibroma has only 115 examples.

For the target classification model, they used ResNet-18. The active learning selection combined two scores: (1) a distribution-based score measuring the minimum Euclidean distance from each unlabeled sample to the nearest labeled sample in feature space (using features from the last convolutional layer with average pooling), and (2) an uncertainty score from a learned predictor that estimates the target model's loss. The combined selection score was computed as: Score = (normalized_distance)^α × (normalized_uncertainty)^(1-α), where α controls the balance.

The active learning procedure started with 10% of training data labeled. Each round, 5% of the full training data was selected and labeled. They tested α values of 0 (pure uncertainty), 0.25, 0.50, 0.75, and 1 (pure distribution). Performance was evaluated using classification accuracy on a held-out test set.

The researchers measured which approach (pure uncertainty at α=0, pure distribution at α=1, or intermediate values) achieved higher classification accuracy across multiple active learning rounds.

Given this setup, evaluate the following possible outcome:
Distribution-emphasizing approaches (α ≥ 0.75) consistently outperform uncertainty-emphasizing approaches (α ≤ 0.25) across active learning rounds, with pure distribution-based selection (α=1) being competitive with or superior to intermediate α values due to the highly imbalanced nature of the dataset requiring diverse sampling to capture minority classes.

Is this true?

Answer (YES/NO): NO